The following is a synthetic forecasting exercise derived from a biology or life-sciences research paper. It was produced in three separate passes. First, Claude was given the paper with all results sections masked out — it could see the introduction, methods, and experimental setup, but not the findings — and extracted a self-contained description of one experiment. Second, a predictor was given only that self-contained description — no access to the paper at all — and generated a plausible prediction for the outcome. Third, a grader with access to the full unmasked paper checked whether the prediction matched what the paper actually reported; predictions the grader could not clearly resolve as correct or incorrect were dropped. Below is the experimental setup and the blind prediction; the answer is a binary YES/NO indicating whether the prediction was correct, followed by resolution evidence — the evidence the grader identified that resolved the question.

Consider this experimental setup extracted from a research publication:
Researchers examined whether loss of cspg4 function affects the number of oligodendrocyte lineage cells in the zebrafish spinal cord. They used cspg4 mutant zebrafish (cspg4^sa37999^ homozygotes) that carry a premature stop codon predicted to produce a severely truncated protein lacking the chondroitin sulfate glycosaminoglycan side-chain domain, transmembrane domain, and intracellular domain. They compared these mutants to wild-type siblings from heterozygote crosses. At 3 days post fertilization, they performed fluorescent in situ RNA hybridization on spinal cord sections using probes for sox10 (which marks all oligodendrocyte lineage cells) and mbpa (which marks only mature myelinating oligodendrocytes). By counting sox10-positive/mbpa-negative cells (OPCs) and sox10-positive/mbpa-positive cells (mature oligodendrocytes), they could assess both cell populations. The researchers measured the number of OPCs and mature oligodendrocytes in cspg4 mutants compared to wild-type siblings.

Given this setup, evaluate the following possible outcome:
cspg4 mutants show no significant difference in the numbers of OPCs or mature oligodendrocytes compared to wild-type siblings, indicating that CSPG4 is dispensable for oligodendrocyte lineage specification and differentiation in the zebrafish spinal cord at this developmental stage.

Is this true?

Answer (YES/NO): YES